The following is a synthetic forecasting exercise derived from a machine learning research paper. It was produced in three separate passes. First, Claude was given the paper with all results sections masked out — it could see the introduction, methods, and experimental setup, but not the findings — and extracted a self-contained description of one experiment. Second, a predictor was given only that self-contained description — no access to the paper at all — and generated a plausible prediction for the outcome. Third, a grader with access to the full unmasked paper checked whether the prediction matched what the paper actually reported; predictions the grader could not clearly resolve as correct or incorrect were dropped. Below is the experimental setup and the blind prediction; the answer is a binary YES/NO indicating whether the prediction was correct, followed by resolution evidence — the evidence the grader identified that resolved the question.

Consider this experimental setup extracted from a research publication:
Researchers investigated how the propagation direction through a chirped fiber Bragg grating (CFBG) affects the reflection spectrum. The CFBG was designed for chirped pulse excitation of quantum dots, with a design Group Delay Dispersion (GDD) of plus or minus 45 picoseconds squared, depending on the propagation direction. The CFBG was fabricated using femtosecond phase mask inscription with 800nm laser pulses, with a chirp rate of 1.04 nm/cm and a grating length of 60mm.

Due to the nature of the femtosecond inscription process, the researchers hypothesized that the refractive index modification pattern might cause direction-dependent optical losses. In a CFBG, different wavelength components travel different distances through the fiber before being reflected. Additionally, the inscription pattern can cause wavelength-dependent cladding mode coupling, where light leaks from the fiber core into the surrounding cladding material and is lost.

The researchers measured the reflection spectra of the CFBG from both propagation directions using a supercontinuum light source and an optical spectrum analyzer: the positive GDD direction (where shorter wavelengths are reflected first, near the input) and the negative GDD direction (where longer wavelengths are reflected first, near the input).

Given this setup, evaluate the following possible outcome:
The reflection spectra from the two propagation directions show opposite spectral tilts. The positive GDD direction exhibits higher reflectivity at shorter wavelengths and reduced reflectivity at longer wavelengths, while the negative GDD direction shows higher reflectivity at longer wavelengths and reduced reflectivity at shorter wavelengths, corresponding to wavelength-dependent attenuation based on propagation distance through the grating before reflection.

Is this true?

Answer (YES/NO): NO